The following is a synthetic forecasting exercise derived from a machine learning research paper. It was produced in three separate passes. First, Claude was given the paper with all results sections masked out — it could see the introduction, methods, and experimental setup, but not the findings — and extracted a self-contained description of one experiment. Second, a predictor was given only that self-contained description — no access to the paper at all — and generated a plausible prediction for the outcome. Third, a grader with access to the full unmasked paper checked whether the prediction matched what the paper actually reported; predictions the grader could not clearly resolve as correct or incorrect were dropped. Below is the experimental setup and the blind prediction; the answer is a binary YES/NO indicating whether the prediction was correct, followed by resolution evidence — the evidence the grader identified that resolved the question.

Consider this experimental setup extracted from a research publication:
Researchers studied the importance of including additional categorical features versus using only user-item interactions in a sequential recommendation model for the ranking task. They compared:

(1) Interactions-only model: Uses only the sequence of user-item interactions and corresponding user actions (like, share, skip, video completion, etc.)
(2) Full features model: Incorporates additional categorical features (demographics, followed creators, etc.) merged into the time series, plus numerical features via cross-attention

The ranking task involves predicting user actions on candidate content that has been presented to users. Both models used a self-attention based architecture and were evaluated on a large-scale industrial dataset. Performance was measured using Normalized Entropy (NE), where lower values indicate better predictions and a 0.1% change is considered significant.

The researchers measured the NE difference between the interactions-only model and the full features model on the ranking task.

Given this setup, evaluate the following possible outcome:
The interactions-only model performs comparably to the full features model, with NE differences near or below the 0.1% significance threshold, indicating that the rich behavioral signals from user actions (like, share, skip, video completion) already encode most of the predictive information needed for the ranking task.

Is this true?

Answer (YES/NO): NO